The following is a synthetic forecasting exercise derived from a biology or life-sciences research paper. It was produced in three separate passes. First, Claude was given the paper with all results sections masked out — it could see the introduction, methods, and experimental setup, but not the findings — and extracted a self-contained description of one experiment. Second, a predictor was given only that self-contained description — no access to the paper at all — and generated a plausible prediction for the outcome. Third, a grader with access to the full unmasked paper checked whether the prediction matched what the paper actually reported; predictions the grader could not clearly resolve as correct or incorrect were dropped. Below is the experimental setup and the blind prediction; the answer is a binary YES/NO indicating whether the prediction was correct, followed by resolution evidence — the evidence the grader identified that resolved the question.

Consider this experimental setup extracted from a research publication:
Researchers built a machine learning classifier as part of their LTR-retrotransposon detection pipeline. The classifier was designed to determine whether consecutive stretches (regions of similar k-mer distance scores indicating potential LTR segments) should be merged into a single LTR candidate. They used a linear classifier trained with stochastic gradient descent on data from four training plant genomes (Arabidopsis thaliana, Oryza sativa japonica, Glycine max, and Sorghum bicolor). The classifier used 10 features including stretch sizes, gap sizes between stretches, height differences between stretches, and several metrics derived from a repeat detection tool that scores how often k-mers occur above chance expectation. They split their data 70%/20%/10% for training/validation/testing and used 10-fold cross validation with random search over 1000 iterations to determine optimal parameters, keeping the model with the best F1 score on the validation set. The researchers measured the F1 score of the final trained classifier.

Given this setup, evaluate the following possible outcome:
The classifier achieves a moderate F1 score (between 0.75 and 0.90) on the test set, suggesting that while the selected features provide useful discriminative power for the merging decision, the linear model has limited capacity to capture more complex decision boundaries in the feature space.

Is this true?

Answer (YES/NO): YES